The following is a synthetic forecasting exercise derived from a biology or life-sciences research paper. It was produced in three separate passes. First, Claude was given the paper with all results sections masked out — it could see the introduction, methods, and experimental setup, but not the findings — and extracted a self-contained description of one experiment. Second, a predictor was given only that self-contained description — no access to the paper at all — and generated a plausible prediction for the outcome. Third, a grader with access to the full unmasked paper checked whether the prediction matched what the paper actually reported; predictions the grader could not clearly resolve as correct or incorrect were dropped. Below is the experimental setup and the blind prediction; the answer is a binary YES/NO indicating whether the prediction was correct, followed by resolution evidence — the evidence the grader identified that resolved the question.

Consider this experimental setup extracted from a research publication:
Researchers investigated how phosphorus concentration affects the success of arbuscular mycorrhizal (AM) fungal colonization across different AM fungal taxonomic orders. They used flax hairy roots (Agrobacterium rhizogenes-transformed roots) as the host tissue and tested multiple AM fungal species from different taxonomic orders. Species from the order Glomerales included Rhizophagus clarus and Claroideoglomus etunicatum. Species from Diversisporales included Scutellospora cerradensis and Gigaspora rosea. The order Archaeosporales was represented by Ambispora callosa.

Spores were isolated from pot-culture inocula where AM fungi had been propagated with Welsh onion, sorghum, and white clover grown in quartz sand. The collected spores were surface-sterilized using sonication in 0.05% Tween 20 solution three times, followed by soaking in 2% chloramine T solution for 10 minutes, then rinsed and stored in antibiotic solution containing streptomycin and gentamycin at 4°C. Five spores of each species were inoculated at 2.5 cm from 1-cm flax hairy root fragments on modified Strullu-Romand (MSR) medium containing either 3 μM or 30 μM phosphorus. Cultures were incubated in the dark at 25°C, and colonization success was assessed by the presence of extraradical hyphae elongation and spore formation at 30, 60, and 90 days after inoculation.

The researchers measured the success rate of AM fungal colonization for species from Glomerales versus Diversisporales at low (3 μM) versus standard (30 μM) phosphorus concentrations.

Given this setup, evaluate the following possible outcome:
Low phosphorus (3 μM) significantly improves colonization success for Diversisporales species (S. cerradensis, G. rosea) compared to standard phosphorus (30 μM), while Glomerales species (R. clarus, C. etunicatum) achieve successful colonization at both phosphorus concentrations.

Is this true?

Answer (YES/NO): NO